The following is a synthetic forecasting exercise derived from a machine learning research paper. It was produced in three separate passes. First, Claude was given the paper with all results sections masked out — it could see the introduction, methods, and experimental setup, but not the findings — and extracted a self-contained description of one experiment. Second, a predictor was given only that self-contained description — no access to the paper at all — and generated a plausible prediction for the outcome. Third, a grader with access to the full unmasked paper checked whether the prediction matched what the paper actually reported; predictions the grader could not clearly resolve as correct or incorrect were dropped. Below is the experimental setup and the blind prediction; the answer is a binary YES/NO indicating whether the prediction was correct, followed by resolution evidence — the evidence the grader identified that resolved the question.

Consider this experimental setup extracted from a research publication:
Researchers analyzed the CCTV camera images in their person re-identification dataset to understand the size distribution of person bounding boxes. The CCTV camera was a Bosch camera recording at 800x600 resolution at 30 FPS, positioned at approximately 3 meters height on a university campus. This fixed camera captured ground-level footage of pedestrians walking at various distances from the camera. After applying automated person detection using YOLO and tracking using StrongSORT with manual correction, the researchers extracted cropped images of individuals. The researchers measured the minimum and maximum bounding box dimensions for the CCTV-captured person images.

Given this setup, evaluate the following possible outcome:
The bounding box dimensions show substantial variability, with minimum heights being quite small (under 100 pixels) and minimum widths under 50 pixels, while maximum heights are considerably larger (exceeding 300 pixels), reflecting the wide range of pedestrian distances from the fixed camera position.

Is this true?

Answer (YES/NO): YES